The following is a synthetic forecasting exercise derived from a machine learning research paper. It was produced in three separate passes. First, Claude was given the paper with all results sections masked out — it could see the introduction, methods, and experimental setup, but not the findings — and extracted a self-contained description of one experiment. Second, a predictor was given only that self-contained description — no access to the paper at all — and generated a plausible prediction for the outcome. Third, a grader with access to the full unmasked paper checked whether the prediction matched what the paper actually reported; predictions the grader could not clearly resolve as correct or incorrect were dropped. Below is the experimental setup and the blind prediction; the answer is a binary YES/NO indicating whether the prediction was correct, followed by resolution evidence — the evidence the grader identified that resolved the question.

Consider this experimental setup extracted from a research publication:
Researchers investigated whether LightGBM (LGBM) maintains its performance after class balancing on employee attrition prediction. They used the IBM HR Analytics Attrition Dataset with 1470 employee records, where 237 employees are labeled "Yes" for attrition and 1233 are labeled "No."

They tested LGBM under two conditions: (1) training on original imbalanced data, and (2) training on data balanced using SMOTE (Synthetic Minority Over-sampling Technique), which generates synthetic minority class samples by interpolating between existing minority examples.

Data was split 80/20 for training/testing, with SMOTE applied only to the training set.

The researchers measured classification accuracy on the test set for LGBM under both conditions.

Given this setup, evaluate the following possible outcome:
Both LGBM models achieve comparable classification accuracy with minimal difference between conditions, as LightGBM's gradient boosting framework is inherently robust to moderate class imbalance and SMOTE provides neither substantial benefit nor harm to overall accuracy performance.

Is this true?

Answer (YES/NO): YES